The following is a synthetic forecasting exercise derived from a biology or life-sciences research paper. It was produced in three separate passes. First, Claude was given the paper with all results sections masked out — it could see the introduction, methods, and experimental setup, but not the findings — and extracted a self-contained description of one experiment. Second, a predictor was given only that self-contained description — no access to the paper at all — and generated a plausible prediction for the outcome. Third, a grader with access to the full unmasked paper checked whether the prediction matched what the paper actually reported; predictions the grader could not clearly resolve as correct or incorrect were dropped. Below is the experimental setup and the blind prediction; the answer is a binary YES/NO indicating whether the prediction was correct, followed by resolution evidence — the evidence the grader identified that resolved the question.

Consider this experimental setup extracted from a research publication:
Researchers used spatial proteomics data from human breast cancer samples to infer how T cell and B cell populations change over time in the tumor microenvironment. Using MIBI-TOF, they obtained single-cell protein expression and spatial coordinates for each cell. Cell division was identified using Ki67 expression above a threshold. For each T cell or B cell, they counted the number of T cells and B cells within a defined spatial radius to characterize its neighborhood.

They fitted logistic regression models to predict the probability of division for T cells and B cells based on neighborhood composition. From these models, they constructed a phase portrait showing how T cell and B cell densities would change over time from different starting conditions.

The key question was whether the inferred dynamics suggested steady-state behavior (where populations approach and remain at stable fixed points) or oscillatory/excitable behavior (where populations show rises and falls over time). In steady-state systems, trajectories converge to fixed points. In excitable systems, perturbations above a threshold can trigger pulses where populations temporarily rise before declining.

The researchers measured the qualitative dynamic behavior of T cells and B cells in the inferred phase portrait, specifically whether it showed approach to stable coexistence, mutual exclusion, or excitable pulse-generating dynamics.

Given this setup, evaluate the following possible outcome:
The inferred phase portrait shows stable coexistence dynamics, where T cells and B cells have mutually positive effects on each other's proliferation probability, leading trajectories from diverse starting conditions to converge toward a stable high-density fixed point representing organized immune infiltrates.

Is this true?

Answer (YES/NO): NO